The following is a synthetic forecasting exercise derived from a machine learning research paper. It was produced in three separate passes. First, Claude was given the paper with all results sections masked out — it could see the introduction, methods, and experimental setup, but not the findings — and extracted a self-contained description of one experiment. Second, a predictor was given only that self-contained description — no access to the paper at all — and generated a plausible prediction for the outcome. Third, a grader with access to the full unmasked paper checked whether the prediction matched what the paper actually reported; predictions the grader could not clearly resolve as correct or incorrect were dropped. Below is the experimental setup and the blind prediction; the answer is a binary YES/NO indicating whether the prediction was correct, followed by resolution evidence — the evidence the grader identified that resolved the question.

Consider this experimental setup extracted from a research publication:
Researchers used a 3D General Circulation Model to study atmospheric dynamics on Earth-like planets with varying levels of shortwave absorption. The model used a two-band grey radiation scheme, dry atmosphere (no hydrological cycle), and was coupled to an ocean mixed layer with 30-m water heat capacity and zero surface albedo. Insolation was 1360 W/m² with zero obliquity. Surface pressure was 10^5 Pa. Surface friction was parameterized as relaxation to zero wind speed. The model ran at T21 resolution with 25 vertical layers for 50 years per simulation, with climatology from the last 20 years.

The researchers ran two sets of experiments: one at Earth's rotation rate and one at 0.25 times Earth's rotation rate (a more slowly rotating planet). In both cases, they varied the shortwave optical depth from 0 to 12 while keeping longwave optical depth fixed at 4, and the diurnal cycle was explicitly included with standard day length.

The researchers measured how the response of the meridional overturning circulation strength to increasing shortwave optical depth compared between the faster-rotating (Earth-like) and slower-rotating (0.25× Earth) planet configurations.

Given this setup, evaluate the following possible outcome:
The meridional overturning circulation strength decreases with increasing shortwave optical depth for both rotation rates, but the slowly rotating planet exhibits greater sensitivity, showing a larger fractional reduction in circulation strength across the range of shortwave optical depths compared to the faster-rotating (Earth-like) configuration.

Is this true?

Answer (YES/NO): NO